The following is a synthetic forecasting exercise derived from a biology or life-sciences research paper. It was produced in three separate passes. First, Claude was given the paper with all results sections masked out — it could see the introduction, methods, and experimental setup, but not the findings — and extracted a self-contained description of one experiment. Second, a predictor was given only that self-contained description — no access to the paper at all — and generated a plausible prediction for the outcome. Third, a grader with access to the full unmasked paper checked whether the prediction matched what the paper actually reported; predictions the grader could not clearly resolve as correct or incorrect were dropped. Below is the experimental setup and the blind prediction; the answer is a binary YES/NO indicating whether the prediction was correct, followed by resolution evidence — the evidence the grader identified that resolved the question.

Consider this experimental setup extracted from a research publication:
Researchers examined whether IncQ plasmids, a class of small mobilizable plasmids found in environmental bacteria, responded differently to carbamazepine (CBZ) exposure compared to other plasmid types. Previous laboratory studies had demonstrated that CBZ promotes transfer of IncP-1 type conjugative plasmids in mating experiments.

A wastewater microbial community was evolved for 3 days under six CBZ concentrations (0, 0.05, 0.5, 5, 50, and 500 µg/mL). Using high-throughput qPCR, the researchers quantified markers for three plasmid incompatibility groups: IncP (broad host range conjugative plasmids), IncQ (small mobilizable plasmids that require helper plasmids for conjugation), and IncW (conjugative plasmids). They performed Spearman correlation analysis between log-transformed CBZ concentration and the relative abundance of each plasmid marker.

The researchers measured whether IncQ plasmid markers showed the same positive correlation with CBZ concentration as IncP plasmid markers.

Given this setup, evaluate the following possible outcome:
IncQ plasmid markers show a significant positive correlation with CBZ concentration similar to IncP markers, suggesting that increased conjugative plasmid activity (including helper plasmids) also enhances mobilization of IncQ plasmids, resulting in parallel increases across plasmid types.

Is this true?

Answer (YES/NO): NO